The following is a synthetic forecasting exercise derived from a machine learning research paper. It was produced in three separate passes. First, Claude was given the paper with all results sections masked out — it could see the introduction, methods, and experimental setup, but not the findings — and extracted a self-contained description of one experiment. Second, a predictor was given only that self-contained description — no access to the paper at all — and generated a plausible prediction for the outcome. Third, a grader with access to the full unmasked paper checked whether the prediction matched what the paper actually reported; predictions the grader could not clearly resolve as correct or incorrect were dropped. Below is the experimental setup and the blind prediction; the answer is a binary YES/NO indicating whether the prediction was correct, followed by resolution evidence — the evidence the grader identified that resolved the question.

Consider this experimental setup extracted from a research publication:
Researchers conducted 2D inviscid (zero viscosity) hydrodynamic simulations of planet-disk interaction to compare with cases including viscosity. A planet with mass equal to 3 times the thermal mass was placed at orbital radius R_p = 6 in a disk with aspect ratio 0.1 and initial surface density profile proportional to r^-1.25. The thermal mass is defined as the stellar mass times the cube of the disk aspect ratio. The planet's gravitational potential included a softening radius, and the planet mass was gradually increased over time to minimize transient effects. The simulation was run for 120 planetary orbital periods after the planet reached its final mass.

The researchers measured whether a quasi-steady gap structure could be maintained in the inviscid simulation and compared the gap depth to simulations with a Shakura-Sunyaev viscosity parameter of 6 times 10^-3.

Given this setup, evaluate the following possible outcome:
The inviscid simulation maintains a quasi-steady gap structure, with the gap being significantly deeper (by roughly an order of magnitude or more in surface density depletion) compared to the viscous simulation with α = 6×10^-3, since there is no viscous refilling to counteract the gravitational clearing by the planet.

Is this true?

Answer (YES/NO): NO